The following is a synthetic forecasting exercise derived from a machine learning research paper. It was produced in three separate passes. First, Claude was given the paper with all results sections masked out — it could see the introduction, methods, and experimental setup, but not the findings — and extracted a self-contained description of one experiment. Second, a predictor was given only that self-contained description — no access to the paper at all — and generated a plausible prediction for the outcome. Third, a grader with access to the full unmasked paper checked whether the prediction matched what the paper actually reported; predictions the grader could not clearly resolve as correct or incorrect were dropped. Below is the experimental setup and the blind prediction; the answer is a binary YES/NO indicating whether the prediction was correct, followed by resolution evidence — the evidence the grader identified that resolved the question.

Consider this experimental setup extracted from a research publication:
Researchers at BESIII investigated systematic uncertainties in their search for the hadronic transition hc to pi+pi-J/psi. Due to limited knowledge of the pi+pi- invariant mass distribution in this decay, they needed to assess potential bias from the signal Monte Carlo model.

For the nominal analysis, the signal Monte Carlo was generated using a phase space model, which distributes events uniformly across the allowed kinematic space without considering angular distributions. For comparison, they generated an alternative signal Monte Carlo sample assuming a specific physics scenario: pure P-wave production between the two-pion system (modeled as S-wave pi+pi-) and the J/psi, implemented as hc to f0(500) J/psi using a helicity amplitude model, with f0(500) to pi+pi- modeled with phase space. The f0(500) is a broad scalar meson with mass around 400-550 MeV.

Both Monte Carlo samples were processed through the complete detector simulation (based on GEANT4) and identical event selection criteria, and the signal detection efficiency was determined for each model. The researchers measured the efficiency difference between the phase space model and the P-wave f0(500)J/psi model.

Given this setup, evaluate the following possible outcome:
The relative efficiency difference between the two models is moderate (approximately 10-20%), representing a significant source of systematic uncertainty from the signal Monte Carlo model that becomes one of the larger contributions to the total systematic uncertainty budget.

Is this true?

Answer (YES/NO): NO